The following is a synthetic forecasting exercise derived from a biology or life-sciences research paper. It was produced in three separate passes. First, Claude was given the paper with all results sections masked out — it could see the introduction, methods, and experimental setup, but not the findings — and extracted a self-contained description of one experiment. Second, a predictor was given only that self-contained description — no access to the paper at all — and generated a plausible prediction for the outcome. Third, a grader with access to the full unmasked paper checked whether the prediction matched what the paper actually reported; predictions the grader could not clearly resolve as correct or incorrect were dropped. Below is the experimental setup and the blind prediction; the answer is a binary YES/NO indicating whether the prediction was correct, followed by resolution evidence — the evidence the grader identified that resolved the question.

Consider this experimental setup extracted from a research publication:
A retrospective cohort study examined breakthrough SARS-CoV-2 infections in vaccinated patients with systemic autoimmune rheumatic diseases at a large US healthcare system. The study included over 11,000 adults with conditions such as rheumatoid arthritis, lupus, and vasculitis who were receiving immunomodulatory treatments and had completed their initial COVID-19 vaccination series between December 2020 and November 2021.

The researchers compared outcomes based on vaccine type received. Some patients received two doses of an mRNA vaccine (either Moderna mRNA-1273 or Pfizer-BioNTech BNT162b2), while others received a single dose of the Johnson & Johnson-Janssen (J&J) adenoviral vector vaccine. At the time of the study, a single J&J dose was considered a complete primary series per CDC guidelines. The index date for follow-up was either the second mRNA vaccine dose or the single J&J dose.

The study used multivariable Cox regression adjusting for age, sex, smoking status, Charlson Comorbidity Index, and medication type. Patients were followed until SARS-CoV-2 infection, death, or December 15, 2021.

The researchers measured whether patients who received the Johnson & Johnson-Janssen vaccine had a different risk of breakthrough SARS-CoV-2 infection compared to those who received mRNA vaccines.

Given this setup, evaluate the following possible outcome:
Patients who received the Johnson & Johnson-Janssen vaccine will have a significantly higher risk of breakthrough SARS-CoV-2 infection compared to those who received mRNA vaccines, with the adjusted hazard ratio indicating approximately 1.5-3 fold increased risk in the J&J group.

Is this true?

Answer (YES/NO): NO